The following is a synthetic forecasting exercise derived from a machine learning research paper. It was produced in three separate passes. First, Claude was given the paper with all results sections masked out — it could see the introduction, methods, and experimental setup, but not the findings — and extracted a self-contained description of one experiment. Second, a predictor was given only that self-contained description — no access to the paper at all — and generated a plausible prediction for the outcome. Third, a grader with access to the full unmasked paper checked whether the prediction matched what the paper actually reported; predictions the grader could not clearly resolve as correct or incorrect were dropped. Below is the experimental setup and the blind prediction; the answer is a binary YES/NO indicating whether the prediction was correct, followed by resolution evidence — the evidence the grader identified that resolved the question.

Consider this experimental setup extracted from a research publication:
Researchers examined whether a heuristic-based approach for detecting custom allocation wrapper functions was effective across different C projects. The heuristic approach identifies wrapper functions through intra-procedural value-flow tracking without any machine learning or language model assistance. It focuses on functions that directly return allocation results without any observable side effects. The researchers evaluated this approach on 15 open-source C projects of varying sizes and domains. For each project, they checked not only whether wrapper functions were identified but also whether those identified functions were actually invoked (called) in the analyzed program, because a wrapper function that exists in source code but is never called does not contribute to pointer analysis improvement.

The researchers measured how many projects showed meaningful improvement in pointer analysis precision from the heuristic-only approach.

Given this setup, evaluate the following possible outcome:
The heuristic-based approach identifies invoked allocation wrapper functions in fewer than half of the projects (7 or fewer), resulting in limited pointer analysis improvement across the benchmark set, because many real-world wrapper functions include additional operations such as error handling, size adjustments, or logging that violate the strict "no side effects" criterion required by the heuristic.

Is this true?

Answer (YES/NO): NO